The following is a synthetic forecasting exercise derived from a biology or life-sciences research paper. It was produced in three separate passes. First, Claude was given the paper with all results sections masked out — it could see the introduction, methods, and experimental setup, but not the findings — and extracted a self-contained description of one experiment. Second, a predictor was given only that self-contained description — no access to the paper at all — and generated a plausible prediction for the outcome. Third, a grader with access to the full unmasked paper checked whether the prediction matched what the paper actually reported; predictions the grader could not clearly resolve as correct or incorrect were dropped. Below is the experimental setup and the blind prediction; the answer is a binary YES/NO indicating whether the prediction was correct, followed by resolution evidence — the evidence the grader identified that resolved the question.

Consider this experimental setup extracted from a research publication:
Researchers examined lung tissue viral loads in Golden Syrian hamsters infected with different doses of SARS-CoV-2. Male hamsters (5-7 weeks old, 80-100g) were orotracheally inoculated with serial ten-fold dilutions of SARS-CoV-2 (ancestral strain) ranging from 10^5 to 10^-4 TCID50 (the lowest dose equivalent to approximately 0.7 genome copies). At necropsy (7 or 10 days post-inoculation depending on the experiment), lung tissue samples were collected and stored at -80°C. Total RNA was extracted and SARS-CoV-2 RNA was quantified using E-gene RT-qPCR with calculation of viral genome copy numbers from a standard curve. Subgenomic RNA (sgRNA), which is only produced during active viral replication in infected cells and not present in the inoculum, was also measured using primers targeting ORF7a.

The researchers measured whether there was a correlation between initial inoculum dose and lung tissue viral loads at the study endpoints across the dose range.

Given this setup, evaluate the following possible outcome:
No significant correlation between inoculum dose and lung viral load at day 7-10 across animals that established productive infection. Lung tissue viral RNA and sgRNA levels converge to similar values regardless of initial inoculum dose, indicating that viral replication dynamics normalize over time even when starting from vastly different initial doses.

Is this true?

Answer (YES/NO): NO